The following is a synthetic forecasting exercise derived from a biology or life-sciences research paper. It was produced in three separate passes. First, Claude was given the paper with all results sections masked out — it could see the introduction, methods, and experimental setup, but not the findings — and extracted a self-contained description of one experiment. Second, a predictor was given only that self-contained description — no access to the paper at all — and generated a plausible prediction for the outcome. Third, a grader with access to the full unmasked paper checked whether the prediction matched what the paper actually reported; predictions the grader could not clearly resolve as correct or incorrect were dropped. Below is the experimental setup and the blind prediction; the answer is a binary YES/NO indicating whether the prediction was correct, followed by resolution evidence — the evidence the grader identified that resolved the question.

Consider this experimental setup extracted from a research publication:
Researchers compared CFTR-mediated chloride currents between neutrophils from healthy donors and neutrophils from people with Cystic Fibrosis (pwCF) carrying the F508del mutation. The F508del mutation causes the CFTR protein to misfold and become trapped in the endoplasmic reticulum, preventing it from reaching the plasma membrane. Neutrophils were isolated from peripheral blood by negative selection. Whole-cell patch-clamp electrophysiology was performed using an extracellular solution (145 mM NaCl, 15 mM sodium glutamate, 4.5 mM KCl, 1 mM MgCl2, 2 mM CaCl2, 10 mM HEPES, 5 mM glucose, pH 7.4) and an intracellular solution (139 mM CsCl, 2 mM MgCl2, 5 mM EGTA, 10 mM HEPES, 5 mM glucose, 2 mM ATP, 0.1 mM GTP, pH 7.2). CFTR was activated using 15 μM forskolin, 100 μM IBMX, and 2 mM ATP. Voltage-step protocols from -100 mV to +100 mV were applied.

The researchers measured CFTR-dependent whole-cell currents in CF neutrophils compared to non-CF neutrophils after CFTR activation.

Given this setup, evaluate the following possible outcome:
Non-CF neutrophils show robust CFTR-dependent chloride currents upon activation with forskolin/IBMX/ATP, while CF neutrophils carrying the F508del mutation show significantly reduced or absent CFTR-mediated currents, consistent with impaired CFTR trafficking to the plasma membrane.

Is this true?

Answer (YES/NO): YES